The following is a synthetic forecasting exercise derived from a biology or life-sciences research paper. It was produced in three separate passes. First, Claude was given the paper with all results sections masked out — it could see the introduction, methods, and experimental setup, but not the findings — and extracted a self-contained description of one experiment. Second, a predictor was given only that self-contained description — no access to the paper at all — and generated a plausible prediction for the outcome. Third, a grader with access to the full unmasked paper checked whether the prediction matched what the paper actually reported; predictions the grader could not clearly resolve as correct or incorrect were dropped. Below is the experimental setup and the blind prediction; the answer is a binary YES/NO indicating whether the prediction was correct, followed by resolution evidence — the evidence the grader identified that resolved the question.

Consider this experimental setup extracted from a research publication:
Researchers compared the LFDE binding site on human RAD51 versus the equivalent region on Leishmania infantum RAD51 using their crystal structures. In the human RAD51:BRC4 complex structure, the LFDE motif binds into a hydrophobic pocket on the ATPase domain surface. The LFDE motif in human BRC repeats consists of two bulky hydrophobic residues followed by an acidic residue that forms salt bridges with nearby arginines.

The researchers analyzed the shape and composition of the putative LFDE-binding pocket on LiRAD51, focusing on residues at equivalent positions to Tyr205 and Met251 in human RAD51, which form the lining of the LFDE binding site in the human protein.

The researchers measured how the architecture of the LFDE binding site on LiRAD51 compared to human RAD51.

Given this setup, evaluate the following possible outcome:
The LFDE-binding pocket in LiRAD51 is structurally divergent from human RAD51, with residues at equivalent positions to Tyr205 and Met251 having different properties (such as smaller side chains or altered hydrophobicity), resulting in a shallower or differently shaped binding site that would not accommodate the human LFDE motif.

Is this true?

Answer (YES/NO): YES